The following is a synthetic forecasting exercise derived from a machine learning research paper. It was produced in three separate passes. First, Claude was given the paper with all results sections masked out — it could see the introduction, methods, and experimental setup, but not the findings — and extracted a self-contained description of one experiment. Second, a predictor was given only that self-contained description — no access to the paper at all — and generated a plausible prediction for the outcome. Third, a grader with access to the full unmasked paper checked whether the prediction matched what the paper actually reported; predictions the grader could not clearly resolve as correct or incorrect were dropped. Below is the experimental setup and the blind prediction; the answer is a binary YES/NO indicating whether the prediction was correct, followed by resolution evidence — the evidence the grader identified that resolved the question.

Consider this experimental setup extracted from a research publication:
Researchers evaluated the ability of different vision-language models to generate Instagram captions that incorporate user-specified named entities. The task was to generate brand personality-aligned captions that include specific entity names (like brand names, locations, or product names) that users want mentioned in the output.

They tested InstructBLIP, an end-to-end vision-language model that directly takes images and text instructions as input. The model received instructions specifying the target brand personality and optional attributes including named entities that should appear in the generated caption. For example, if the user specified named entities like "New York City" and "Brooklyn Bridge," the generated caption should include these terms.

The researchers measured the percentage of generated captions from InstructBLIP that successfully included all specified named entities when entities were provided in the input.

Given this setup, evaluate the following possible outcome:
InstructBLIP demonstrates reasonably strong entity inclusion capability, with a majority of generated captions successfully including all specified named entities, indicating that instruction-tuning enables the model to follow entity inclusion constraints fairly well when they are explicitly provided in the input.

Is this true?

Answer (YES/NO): NO